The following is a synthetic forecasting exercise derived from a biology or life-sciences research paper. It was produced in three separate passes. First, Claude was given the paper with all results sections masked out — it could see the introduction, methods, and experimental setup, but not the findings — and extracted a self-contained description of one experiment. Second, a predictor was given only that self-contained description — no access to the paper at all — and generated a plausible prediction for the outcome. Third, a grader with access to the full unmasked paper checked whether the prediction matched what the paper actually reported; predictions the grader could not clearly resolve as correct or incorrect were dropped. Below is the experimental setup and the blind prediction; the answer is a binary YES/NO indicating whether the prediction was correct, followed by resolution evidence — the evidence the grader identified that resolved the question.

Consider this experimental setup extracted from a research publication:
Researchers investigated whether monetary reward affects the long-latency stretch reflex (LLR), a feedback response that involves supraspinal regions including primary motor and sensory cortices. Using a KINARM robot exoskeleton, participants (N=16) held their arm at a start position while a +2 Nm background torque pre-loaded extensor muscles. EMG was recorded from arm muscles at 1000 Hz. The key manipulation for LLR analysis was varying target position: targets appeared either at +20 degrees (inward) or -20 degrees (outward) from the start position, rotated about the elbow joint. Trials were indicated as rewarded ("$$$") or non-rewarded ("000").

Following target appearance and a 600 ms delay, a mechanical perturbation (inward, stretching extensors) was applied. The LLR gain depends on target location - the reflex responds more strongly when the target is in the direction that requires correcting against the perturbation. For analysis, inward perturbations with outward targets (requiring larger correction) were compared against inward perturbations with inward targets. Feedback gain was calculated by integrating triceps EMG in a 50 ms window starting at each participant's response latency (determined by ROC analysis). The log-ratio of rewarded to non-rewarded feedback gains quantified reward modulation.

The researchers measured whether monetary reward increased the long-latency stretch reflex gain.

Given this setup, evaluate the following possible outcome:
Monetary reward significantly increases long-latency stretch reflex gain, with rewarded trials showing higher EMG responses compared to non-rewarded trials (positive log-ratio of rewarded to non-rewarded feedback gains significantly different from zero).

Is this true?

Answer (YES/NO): YES